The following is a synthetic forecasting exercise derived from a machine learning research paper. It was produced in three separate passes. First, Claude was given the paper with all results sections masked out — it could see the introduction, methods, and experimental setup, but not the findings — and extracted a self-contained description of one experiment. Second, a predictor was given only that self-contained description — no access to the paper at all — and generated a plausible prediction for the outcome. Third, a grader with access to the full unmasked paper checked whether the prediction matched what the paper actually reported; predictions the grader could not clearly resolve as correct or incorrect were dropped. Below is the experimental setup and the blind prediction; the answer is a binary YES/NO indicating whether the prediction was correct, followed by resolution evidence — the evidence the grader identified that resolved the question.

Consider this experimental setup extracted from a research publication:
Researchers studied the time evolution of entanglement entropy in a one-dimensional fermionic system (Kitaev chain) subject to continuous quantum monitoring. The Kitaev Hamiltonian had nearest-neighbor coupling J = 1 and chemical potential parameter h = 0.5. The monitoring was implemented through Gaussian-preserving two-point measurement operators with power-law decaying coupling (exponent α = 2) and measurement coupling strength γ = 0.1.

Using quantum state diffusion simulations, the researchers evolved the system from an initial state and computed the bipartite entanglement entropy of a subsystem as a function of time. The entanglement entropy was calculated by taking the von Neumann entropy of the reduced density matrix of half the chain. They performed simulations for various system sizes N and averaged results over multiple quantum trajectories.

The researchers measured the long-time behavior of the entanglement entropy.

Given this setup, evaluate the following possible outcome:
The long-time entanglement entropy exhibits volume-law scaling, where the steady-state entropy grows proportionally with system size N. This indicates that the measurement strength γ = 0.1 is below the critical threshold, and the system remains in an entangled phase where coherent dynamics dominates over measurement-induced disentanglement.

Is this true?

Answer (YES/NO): NO